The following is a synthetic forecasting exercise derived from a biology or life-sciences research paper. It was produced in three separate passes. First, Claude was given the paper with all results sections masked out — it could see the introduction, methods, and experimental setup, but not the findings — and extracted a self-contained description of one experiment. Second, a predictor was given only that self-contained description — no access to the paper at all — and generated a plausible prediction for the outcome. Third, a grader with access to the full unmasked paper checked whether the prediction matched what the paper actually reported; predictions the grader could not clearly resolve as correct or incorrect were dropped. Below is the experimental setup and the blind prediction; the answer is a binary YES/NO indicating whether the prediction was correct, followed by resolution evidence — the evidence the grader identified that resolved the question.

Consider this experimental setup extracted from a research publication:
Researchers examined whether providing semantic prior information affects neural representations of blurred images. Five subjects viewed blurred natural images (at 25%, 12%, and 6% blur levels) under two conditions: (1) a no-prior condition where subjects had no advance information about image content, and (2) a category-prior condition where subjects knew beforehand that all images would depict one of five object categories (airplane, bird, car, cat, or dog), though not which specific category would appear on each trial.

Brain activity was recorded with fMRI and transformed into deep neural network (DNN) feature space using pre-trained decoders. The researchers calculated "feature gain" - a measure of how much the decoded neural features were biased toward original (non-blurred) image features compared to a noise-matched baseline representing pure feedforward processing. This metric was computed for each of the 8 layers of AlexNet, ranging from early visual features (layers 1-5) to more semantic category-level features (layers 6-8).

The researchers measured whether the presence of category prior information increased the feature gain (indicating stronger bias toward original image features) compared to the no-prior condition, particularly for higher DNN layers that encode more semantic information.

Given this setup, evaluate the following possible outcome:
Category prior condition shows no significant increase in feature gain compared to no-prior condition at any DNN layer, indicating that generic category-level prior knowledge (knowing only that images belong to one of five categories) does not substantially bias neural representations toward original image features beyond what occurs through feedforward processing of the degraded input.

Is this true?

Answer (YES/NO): NO